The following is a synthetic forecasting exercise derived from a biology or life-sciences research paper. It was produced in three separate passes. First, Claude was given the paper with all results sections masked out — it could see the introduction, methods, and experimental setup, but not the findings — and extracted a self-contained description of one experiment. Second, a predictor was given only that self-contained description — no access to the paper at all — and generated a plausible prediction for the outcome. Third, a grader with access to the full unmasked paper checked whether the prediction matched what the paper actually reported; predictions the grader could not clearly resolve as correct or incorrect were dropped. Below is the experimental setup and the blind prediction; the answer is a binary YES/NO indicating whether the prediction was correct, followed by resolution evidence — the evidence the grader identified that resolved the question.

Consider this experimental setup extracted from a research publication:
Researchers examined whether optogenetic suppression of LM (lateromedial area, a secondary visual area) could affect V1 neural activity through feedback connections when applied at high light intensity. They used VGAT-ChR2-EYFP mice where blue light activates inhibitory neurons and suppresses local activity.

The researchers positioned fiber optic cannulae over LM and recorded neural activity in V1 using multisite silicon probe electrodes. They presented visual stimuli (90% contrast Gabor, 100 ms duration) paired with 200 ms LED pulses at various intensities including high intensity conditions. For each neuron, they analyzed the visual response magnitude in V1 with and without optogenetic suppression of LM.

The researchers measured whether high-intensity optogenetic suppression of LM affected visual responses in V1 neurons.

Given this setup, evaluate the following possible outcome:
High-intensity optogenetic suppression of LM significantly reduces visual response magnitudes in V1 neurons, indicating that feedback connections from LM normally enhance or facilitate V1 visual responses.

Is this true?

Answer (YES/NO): YES